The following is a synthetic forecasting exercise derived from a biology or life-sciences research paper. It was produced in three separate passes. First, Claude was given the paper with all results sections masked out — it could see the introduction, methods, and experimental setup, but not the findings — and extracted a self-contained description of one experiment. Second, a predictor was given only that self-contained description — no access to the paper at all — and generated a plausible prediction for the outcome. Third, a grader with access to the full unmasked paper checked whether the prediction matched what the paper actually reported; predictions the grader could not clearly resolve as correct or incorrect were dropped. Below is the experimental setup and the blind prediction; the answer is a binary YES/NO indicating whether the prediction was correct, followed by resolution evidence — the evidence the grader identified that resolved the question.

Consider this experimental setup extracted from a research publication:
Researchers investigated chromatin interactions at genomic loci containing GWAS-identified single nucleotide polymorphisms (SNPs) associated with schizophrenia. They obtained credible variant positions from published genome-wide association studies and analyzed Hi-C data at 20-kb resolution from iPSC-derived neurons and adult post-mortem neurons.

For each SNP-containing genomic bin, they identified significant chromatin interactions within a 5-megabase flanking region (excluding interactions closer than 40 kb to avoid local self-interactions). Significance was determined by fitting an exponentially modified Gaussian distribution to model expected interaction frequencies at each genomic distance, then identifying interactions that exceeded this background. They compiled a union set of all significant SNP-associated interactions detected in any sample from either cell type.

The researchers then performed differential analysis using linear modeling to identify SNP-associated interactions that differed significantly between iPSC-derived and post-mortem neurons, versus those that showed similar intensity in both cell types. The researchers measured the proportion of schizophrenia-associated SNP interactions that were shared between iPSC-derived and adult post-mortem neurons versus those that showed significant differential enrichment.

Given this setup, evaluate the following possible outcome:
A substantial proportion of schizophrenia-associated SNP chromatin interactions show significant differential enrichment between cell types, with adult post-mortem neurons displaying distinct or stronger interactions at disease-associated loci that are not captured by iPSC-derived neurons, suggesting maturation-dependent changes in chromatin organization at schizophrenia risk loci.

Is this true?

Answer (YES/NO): NO